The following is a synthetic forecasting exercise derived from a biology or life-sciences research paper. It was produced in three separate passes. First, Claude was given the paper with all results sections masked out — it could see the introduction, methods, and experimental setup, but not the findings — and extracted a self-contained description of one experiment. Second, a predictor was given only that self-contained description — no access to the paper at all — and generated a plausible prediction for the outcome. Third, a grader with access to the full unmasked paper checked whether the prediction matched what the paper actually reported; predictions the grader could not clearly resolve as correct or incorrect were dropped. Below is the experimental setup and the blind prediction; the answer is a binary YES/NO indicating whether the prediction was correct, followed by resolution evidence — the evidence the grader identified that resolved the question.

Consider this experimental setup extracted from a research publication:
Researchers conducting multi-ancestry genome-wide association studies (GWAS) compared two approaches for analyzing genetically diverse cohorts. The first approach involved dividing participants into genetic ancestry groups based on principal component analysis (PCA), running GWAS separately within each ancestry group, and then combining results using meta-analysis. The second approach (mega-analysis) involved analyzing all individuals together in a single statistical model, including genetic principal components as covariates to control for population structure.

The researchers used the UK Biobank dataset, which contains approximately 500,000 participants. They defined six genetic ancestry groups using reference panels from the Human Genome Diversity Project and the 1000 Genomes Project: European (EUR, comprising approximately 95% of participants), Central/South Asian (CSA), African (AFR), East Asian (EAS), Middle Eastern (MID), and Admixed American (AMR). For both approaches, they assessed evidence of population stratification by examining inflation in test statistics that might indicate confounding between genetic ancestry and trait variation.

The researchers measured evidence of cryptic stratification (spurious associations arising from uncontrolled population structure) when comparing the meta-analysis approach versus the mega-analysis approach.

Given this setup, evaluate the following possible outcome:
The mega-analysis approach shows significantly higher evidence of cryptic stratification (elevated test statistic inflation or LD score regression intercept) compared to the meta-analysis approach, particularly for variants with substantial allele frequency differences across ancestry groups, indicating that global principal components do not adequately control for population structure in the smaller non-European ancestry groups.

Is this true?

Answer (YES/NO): NO